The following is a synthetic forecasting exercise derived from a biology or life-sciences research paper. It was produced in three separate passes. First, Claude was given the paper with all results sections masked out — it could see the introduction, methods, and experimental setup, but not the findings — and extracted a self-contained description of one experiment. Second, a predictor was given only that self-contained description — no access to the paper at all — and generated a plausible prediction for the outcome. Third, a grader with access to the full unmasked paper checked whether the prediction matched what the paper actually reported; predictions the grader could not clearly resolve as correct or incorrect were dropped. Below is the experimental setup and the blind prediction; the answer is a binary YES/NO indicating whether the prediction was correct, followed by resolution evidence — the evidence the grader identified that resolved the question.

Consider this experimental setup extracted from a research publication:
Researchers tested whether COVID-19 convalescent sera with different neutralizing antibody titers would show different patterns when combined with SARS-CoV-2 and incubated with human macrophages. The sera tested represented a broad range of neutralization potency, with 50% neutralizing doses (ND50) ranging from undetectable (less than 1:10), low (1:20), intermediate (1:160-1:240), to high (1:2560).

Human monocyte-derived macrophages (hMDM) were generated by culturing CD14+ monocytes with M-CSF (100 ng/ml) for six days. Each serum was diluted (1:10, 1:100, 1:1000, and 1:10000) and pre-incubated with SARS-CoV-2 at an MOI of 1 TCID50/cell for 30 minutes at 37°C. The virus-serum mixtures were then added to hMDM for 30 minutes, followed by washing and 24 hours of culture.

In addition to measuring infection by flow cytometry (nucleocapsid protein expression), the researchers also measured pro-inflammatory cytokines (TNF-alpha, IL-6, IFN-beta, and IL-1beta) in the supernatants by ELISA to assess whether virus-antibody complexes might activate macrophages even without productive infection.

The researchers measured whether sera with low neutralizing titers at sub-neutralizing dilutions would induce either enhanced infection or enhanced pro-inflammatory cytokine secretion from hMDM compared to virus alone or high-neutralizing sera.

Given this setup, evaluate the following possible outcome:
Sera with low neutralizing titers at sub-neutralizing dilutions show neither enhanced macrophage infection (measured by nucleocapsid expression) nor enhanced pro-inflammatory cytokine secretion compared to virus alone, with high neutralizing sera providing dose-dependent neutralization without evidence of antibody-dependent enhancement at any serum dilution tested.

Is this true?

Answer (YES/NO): YES